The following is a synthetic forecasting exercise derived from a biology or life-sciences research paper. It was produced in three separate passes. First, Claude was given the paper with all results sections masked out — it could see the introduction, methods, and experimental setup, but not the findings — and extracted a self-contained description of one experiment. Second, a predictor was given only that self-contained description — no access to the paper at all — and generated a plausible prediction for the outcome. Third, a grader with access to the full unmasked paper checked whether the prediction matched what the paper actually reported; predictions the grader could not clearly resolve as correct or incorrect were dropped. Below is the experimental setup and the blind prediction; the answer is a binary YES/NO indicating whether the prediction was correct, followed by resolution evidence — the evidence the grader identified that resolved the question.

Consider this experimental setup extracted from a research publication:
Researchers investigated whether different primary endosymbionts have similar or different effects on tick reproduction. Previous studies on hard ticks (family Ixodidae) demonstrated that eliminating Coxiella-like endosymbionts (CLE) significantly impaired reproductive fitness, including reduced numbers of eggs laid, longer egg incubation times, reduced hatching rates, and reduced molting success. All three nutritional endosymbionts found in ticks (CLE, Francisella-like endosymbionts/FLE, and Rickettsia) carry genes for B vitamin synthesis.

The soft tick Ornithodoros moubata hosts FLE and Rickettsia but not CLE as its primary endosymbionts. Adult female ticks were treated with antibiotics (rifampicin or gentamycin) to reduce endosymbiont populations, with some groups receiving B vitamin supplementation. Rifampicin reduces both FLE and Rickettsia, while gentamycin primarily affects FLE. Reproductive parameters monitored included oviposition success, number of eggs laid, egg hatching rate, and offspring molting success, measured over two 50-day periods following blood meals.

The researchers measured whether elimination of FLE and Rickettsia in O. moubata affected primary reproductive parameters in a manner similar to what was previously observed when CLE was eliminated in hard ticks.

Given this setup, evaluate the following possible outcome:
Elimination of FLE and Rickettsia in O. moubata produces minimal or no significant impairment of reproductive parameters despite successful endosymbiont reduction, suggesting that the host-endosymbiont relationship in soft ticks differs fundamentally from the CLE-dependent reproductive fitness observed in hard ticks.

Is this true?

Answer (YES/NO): YES